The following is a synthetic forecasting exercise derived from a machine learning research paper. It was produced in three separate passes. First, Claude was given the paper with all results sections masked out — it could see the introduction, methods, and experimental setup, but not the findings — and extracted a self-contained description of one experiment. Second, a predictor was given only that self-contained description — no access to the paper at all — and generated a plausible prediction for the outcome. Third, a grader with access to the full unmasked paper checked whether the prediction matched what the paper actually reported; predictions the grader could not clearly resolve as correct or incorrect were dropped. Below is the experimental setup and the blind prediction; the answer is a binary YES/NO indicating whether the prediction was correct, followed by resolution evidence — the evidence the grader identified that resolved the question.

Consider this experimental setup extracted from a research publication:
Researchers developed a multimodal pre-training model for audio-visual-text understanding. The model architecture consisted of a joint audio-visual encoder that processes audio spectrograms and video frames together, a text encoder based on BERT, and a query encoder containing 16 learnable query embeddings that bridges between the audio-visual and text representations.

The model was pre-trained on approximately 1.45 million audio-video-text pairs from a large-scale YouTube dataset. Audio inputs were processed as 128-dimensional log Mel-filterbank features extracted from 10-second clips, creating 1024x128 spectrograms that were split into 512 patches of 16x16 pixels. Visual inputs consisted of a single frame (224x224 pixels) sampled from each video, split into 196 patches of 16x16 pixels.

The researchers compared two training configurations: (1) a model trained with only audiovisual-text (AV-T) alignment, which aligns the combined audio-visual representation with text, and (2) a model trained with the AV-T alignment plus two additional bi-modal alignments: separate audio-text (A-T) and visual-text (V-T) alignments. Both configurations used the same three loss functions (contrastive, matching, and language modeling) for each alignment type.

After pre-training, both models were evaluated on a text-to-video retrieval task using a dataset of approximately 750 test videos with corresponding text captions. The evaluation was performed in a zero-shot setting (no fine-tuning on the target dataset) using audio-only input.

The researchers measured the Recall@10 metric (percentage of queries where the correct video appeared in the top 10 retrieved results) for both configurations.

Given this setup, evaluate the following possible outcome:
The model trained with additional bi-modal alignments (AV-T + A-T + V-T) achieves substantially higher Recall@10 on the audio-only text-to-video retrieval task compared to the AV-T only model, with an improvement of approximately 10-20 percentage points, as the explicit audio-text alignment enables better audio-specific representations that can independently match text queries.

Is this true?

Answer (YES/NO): NO